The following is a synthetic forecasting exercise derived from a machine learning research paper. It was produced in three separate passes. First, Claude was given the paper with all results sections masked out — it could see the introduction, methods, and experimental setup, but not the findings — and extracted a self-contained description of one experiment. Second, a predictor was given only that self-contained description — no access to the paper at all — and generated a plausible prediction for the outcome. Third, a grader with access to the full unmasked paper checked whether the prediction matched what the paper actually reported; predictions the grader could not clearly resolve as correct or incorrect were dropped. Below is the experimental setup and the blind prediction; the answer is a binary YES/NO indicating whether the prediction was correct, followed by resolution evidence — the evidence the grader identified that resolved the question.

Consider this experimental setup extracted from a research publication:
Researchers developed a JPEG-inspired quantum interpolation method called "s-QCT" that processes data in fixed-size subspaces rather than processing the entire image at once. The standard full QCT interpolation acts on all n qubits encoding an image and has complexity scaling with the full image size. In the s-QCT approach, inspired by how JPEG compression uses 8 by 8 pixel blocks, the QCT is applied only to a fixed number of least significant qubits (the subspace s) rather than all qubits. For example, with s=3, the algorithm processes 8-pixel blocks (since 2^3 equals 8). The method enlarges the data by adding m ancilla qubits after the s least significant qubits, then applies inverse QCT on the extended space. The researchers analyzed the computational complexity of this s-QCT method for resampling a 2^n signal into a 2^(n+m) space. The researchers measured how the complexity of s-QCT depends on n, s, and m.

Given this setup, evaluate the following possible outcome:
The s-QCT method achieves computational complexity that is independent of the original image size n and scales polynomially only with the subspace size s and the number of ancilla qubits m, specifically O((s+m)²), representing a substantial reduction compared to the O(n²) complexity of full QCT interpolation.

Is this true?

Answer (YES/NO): YES